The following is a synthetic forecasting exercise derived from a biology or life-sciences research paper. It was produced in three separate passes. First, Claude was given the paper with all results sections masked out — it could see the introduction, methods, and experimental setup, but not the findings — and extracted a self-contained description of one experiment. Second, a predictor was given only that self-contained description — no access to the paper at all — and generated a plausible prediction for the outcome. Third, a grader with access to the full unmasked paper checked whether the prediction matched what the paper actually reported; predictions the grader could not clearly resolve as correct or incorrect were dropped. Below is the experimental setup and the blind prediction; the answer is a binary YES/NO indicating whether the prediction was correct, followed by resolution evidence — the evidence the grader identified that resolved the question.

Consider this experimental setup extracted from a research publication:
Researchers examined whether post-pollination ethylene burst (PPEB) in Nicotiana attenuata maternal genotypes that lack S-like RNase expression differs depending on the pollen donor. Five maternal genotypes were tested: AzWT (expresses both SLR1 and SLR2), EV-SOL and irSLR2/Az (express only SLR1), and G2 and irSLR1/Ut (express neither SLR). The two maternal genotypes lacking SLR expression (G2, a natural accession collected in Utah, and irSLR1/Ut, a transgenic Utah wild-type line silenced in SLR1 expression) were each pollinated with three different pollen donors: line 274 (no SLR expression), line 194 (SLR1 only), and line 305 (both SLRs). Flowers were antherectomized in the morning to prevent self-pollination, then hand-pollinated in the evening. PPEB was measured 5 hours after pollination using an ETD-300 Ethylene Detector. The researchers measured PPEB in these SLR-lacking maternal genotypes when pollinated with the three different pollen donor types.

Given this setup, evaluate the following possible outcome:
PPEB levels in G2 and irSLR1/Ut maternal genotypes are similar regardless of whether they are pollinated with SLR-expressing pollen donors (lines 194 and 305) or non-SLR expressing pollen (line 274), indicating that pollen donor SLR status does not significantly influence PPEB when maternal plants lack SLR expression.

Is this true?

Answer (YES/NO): YES